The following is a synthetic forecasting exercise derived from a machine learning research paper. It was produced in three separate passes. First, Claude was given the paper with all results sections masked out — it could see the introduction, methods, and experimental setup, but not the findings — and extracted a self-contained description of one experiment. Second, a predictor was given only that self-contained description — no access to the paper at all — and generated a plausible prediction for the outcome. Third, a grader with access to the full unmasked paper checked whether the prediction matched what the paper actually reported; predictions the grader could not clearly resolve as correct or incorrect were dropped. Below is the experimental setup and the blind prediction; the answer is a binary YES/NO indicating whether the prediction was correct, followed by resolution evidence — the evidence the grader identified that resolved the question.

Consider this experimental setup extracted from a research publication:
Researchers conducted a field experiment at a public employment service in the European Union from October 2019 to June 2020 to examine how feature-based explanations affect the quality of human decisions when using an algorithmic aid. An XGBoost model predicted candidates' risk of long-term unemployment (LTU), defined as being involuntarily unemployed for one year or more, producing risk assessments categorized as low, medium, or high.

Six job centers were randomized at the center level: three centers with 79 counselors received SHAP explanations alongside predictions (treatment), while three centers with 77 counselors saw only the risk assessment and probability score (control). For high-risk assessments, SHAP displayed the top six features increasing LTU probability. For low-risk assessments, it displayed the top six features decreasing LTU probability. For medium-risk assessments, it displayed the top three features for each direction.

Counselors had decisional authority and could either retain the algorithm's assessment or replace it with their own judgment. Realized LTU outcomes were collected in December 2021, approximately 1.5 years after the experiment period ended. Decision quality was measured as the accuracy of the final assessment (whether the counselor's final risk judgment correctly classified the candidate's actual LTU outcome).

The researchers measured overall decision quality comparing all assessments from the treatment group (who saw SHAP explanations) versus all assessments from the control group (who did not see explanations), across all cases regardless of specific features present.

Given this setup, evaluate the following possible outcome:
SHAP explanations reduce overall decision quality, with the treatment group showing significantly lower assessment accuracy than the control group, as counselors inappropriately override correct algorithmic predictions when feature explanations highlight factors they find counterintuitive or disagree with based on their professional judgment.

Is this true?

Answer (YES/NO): YES